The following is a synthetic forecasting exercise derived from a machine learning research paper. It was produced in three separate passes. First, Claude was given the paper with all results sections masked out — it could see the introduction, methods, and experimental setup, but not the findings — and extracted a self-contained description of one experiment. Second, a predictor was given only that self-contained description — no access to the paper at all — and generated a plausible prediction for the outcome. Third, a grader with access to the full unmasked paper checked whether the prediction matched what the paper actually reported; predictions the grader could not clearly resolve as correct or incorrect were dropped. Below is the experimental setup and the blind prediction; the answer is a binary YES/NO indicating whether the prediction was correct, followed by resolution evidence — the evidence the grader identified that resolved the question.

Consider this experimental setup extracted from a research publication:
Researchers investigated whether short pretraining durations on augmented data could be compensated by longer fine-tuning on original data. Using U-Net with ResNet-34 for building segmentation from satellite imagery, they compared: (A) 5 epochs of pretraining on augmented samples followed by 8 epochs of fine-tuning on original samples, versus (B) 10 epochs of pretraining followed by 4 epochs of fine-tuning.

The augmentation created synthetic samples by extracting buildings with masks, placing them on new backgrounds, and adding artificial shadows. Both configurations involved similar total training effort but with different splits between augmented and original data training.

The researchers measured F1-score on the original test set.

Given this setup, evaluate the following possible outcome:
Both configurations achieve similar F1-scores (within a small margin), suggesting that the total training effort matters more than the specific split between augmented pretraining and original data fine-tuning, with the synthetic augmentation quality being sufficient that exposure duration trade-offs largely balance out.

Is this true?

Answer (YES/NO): NO